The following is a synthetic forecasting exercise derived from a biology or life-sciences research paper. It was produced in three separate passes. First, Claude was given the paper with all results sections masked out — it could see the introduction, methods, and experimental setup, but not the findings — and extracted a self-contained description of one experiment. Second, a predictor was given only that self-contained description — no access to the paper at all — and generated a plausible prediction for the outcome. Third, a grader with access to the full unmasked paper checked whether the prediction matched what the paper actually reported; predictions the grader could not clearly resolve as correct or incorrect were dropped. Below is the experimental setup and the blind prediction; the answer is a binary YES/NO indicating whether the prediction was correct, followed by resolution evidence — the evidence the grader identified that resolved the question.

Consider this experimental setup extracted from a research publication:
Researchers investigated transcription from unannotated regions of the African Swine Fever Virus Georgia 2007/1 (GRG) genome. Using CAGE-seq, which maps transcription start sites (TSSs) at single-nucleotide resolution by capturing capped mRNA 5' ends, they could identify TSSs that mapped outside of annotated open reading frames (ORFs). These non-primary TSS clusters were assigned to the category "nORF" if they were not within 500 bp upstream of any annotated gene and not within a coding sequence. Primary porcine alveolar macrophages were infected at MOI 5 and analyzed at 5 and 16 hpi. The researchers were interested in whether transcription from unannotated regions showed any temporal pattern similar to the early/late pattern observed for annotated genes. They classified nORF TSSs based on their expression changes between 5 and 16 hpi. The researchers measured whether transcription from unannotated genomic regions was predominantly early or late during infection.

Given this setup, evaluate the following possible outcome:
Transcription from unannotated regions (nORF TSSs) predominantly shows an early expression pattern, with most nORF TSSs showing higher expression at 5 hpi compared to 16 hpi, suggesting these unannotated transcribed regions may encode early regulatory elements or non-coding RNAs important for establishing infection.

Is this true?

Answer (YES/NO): NO